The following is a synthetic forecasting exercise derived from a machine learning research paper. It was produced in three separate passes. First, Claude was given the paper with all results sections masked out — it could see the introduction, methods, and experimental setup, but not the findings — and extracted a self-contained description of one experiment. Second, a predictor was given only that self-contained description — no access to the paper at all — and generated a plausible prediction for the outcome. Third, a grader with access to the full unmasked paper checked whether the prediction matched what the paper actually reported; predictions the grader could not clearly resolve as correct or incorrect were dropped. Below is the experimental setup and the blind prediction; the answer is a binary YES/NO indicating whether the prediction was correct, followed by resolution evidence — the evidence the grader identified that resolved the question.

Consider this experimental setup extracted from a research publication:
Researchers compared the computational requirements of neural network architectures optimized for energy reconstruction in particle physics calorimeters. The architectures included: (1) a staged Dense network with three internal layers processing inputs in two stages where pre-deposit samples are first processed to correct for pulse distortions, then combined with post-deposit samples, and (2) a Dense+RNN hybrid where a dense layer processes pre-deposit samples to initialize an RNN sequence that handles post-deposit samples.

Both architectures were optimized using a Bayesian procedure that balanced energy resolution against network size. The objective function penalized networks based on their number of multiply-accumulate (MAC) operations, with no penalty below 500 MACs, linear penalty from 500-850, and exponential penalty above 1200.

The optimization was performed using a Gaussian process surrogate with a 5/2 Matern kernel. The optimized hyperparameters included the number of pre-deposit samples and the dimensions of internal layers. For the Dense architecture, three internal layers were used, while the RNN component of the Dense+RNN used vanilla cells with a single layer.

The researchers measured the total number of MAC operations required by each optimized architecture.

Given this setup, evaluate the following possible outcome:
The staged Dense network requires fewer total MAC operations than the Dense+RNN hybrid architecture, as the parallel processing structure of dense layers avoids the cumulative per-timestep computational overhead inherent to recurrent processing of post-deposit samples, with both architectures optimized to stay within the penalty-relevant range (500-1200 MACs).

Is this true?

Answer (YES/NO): NO